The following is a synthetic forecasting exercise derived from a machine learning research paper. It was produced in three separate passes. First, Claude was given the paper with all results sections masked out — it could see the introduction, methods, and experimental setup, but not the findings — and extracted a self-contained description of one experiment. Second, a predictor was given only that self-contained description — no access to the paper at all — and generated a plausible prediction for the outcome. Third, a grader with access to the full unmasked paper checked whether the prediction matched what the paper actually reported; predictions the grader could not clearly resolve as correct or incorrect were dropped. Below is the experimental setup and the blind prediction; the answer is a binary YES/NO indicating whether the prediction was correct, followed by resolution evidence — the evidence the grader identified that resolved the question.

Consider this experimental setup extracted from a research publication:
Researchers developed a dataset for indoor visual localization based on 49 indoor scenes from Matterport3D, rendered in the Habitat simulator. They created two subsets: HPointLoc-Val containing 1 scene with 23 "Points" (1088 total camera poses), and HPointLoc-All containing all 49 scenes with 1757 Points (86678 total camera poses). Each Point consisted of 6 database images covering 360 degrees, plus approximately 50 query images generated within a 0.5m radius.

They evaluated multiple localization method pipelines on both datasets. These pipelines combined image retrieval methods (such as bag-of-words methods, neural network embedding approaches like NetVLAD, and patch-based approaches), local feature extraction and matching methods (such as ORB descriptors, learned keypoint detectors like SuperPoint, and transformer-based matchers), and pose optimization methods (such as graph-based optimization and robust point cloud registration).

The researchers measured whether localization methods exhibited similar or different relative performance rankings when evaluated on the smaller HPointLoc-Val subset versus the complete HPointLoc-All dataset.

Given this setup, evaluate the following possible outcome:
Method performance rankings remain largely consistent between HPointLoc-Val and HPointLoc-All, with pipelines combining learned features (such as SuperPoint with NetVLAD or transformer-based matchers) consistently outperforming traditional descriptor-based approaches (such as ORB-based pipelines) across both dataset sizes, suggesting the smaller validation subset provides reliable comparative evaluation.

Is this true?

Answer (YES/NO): YES